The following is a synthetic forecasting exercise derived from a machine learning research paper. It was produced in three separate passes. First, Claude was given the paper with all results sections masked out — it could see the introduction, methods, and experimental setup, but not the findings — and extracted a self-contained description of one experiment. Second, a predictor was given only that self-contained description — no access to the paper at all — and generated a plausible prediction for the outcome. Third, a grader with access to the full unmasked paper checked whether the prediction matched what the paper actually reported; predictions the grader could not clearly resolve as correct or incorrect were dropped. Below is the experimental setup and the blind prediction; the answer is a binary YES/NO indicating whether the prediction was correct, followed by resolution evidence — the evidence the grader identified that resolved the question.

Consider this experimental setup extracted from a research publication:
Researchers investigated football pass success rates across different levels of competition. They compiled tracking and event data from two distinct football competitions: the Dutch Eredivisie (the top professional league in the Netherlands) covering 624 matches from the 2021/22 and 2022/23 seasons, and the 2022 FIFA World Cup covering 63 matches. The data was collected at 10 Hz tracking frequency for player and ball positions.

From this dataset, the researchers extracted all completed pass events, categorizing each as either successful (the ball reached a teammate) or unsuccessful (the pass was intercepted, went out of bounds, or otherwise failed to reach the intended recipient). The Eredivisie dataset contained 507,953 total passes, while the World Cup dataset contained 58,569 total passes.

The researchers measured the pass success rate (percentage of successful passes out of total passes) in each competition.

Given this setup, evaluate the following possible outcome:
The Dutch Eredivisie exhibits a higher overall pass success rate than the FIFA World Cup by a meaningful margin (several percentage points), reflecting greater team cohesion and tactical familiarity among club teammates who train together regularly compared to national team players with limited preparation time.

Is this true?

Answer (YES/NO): NO